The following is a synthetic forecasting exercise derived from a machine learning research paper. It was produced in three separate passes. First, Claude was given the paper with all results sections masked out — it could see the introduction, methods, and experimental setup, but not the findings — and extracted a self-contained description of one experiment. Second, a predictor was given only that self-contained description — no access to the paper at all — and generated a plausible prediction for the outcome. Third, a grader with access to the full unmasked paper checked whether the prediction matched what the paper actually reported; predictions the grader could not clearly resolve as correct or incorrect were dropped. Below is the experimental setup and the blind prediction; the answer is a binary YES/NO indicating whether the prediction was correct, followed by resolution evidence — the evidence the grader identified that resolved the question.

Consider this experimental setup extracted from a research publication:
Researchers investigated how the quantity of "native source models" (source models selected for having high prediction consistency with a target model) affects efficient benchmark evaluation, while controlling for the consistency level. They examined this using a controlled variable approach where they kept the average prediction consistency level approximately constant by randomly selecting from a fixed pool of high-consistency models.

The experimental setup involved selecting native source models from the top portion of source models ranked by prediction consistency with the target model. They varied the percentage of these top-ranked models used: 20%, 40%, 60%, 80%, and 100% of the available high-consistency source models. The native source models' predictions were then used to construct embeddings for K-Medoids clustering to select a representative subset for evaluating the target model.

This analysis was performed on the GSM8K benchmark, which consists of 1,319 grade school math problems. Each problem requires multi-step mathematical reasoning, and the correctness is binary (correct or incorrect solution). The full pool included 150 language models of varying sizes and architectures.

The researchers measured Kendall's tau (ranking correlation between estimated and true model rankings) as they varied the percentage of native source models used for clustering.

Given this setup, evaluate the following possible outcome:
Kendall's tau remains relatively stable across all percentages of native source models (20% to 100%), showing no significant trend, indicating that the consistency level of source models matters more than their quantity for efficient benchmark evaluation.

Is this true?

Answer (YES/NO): NO